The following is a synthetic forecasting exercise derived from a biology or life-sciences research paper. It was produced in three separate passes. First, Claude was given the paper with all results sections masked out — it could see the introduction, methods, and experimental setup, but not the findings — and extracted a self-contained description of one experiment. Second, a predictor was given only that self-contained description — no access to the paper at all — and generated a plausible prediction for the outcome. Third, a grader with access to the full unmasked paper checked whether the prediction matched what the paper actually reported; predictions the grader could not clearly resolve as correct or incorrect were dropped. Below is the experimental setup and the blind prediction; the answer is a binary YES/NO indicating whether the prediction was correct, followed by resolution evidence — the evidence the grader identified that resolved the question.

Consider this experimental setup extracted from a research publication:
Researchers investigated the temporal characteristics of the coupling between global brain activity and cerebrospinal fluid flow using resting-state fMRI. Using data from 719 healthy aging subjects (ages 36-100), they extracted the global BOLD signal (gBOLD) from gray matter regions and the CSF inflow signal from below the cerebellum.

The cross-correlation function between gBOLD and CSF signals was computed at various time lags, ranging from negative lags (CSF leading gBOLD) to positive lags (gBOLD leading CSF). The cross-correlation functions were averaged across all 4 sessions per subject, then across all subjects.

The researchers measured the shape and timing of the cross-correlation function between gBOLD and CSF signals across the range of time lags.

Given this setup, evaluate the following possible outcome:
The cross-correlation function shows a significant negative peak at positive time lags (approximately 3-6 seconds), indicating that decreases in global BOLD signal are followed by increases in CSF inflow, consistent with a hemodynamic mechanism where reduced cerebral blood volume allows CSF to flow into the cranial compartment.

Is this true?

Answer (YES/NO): YES